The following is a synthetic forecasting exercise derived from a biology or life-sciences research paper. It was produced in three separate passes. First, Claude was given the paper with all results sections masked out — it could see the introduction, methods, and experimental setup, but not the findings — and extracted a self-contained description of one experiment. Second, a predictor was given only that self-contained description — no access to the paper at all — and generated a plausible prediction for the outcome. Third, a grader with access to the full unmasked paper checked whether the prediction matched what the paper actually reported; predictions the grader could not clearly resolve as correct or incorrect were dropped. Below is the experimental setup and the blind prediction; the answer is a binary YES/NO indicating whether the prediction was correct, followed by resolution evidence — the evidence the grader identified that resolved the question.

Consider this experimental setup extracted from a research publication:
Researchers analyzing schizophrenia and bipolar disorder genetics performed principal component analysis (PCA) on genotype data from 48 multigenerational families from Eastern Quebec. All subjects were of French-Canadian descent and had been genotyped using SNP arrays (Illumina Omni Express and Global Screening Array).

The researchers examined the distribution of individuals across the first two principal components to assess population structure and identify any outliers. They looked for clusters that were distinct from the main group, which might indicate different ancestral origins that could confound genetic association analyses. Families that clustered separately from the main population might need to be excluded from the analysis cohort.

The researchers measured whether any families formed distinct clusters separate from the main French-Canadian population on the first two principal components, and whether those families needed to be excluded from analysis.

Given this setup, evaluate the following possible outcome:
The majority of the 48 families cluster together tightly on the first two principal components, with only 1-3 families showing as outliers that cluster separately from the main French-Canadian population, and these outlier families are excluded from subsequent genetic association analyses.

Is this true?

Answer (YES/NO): YES